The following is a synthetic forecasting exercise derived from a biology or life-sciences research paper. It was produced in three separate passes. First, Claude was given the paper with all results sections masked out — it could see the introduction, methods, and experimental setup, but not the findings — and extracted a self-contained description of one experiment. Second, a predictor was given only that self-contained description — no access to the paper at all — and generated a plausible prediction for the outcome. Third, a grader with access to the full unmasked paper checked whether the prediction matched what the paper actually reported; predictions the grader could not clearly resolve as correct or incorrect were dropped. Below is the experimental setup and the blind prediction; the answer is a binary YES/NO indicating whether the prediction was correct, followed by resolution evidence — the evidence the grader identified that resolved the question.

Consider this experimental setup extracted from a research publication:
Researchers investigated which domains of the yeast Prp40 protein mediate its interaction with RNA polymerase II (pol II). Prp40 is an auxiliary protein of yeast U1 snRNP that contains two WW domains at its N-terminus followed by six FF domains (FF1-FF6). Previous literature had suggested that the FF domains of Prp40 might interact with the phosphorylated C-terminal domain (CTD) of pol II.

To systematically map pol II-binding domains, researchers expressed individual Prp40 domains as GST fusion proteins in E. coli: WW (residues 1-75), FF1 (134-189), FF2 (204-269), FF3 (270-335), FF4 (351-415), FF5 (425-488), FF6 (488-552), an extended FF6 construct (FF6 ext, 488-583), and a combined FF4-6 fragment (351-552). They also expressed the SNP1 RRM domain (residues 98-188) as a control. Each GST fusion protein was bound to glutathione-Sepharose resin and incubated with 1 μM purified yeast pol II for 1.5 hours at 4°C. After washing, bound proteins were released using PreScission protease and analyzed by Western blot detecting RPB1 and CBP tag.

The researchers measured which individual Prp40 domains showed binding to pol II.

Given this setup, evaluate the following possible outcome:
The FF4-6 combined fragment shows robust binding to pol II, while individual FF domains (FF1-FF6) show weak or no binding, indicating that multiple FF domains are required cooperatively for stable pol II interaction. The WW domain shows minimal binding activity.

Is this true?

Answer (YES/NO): NO